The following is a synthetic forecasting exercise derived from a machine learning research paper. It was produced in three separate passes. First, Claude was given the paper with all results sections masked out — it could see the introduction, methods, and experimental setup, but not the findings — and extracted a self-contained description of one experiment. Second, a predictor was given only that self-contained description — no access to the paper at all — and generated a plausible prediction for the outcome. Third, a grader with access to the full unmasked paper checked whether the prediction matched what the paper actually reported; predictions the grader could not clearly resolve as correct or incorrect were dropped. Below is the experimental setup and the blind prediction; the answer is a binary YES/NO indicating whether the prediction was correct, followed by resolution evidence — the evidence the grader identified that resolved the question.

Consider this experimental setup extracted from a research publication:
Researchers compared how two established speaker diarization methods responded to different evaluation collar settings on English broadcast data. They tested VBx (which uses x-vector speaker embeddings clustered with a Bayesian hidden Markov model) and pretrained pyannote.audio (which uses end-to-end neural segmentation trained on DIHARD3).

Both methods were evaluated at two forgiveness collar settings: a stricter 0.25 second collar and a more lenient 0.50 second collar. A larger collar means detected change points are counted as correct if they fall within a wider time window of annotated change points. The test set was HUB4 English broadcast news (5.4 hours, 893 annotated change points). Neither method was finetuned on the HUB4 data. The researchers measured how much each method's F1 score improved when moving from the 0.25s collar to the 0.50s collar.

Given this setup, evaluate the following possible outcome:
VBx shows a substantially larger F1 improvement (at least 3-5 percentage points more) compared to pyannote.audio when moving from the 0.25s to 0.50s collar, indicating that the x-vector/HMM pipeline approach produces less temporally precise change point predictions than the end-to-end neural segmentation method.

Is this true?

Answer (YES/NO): YES